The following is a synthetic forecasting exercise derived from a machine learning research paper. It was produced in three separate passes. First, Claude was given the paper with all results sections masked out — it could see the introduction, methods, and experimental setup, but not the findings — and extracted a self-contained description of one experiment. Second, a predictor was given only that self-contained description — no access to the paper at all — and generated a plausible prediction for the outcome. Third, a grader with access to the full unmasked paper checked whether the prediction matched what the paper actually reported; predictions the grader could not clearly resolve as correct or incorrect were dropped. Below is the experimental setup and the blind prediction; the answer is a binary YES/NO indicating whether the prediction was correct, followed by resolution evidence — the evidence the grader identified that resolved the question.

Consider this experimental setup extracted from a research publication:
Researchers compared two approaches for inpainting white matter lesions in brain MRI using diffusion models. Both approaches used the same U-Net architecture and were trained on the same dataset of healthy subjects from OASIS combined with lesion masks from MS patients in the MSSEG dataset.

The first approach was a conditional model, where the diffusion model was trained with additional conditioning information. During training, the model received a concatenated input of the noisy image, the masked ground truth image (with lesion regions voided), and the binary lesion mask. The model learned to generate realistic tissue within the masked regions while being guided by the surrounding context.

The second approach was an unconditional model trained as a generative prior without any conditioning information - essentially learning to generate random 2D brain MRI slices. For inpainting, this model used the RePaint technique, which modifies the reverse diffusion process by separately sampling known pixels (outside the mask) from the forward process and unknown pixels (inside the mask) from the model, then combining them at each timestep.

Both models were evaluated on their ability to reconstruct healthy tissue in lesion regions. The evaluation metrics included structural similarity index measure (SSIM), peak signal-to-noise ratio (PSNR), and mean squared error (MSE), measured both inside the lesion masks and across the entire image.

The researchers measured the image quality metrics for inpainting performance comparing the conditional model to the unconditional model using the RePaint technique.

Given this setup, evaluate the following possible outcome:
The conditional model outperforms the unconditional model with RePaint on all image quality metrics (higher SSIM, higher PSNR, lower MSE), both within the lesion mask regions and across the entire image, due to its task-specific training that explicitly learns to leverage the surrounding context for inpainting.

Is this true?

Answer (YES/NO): YES